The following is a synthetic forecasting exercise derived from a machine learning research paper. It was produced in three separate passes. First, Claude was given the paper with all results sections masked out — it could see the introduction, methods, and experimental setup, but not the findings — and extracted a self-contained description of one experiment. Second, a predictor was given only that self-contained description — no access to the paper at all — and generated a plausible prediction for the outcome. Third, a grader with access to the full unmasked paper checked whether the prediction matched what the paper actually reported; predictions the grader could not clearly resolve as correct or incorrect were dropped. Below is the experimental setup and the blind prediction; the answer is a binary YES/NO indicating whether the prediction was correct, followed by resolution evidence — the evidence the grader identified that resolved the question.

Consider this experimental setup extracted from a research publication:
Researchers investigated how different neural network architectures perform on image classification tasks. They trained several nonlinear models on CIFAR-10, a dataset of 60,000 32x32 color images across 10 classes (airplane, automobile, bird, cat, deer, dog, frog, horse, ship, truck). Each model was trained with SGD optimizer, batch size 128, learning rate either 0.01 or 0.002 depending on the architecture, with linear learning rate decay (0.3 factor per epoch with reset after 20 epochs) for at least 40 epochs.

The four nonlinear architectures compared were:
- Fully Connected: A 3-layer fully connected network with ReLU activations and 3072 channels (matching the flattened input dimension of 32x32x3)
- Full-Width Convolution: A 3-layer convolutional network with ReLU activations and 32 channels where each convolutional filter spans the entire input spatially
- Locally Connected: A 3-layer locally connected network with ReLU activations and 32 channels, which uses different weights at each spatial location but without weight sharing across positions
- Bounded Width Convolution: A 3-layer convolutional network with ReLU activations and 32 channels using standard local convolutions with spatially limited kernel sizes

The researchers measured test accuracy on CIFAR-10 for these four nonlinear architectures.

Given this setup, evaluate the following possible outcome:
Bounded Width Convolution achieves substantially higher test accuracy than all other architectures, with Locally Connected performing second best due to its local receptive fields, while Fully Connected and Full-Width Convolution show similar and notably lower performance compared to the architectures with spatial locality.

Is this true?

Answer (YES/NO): NO